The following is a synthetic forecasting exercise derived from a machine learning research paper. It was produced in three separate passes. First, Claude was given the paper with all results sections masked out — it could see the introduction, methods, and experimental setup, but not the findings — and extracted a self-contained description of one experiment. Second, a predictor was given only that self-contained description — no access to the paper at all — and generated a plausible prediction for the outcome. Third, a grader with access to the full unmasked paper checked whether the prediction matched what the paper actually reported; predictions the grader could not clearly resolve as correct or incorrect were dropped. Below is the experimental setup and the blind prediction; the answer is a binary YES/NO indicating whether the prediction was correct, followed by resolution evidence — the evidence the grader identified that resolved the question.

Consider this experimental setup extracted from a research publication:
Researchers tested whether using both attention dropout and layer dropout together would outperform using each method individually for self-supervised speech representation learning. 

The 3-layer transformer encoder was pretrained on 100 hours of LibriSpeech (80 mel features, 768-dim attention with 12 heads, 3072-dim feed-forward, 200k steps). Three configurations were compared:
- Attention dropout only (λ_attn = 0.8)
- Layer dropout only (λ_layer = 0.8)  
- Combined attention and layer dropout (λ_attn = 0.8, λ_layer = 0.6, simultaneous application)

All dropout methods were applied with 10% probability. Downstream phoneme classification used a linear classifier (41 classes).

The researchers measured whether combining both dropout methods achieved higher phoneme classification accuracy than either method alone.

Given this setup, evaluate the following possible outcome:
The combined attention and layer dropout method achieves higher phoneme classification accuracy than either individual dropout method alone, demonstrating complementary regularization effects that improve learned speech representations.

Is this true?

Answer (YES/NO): NO